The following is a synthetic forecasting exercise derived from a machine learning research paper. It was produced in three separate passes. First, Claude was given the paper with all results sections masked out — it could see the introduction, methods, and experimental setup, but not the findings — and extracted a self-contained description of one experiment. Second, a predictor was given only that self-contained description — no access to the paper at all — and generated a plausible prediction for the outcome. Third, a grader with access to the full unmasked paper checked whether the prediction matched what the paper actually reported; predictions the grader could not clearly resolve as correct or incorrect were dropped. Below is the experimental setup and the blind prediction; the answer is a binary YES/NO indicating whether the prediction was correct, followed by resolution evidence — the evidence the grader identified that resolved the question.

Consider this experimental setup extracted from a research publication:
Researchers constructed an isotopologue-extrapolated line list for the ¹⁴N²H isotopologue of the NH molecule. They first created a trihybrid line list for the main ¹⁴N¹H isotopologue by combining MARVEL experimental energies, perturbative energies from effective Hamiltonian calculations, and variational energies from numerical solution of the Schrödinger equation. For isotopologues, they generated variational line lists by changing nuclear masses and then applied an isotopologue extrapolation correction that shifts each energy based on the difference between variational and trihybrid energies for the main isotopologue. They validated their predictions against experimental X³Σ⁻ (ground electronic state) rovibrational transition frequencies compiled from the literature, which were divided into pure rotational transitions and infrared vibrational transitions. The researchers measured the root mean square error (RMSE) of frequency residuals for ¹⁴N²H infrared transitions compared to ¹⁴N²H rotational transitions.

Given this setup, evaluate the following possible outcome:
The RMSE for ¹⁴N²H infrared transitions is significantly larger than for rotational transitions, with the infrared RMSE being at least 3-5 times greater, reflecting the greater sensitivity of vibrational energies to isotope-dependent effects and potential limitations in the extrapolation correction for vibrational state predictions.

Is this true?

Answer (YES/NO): YES